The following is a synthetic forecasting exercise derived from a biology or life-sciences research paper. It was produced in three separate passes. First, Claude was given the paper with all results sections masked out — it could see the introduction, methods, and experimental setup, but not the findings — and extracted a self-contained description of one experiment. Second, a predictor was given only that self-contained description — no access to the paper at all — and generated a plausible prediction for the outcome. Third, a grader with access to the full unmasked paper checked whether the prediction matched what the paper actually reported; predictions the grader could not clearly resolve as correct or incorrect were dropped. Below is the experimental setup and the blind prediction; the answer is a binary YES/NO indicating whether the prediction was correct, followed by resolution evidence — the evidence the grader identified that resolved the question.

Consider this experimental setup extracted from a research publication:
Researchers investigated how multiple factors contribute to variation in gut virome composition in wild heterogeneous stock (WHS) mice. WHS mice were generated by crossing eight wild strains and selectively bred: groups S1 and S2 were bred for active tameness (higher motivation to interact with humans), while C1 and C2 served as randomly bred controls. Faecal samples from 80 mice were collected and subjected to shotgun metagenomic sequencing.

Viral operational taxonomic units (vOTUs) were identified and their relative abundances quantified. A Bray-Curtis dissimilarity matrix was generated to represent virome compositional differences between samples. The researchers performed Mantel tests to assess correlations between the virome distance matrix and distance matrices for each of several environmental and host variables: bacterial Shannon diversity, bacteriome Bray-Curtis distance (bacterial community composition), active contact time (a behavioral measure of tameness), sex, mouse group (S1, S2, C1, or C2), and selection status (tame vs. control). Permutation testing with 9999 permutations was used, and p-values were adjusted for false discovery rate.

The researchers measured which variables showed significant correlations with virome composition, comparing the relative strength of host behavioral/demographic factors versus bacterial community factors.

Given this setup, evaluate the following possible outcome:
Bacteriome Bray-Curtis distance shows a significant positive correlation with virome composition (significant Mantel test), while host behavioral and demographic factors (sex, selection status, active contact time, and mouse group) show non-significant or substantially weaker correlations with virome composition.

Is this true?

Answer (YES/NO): NO